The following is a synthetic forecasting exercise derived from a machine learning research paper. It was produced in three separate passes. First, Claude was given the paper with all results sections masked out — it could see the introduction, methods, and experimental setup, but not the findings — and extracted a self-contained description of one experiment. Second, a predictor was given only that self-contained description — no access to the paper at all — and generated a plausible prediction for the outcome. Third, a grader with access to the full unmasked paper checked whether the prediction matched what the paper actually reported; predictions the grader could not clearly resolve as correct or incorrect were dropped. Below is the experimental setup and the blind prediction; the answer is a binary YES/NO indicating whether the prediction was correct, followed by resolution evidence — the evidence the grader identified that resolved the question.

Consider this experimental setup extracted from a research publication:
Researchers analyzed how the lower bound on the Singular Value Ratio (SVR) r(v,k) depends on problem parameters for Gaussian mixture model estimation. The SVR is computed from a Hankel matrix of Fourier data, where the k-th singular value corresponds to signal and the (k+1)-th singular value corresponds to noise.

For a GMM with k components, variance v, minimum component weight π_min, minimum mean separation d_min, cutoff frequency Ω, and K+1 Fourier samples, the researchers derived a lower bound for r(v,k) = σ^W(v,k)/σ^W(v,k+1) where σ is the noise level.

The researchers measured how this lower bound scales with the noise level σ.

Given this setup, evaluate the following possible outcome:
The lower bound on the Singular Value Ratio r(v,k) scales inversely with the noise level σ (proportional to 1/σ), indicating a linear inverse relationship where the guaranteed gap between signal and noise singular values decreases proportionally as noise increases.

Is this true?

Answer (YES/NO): YES